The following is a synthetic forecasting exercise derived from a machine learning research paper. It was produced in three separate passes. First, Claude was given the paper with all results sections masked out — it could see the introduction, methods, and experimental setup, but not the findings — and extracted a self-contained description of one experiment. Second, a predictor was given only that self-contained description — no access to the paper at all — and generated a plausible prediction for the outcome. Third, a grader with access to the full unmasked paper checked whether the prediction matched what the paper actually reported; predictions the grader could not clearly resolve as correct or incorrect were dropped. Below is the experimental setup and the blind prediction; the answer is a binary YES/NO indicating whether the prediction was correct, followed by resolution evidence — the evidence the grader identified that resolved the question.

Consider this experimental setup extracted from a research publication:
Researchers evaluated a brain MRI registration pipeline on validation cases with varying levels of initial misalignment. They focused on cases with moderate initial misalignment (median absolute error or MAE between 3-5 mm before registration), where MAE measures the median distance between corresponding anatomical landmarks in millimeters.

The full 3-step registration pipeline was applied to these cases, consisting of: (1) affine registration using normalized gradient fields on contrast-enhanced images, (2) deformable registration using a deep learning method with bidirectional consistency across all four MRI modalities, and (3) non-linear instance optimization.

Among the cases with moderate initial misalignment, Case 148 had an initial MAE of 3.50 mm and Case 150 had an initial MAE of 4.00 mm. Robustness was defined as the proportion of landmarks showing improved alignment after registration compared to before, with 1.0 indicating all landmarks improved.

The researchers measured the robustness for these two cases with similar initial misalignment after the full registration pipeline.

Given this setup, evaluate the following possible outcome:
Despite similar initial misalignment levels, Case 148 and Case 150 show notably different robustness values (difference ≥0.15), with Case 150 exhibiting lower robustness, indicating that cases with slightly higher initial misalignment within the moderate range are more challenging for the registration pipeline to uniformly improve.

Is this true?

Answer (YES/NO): YES